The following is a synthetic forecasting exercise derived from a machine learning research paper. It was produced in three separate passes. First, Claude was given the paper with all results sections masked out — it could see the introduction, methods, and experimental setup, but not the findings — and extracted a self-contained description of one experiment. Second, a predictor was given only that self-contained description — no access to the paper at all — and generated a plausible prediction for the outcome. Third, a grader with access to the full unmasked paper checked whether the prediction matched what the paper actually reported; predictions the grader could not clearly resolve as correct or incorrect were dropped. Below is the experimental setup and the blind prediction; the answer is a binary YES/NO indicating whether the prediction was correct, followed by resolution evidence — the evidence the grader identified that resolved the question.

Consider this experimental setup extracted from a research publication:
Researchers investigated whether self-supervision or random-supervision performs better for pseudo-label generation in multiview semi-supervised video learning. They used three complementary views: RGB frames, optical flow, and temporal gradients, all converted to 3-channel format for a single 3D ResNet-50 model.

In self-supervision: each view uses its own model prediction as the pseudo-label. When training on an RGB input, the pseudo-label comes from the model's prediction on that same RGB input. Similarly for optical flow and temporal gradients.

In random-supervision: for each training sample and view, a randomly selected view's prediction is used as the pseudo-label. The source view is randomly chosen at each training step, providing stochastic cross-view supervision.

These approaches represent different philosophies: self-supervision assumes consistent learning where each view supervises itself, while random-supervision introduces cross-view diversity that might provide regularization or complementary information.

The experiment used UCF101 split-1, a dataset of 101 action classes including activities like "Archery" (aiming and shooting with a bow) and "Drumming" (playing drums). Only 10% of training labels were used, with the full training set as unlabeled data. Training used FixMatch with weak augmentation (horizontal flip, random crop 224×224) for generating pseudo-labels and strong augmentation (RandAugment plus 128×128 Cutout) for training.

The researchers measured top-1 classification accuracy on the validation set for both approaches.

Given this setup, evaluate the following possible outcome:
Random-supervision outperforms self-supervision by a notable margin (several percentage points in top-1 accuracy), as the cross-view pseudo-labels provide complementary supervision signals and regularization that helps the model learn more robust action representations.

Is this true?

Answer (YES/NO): NO